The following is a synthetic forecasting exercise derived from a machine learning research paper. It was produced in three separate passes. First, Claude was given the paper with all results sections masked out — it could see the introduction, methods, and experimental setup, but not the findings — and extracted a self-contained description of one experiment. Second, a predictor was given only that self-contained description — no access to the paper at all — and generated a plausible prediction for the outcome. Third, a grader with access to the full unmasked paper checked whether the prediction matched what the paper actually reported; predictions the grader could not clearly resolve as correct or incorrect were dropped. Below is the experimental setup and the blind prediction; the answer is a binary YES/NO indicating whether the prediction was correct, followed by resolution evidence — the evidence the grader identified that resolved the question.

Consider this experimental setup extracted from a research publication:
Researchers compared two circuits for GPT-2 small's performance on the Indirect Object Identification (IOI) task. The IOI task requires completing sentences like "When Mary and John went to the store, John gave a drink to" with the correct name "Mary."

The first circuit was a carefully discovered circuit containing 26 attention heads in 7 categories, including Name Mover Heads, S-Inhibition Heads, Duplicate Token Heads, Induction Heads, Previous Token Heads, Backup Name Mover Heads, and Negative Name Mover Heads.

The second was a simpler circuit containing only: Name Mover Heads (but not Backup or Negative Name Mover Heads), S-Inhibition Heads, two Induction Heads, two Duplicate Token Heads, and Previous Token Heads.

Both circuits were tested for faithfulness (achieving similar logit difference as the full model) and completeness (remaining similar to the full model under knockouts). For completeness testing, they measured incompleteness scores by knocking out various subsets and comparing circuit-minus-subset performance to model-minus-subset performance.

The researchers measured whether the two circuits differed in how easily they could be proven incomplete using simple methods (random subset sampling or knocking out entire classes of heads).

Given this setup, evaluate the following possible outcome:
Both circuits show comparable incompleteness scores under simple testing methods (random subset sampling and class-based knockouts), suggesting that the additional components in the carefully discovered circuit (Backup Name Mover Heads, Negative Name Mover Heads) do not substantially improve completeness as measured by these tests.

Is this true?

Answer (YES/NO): NO